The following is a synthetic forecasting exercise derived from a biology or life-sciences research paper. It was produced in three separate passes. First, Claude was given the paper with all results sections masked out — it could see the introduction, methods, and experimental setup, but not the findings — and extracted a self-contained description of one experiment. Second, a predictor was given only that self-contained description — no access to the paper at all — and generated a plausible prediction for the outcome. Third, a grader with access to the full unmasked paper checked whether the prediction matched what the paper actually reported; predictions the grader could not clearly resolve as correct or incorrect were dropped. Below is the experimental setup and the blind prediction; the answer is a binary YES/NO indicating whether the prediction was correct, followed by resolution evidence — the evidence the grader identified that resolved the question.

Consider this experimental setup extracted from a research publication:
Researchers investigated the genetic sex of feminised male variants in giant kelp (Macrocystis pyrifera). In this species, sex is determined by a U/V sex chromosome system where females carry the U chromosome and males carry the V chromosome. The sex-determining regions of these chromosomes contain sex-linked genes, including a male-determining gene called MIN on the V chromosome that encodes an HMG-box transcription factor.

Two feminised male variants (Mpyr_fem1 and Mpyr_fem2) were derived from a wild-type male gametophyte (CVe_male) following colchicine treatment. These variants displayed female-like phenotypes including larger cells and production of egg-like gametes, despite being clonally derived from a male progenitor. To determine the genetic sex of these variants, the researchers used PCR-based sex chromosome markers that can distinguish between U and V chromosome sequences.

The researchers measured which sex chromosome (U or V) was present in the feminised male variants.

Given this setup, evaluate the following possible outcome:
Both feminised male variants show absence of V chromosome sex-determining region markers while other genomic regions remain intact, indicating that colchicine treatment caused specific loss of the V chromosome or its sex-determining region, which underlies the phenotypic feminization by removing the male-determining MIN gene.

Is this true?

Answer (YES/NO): NO